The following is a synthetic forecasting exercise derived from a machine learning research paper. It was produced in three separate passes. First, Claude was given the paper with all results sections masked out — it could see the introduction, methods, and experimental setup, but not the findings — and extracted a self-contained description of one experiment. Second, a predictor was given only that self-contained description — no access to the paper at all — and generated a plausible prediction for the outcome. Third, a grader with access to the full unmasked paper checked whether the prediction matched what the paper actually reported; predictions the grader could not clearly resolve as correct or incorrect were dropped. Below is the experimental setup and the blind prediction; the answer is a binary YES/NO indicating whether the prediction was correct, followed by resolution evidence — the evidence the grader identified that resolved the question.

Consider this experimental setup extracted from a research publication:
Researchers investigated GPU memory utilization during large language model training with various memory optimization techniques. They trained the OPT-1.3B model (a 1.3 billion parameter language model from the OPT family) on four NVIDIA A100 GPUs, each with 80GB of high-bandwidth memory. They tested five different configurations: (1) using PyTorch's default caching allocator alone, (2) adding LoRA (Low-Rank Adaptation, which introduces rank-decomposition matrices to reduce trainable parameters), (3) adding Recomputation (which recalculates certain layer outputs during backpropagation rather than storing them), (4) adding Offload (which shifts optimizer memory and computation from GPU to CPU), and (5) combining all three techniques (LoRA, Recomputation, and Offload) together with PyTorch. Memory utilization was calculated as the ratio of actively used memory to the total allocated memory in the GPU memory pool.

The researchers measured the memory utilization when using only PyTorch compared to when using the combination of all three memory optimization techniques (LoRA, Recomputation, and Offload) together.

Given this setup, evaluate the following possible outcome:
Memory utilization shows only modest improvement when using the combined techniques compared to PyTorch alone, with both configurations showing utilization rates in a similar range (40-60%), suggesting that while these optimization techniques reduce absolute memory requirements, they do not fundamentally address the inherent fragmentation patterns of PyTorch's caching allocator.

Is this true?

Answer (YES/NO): NO